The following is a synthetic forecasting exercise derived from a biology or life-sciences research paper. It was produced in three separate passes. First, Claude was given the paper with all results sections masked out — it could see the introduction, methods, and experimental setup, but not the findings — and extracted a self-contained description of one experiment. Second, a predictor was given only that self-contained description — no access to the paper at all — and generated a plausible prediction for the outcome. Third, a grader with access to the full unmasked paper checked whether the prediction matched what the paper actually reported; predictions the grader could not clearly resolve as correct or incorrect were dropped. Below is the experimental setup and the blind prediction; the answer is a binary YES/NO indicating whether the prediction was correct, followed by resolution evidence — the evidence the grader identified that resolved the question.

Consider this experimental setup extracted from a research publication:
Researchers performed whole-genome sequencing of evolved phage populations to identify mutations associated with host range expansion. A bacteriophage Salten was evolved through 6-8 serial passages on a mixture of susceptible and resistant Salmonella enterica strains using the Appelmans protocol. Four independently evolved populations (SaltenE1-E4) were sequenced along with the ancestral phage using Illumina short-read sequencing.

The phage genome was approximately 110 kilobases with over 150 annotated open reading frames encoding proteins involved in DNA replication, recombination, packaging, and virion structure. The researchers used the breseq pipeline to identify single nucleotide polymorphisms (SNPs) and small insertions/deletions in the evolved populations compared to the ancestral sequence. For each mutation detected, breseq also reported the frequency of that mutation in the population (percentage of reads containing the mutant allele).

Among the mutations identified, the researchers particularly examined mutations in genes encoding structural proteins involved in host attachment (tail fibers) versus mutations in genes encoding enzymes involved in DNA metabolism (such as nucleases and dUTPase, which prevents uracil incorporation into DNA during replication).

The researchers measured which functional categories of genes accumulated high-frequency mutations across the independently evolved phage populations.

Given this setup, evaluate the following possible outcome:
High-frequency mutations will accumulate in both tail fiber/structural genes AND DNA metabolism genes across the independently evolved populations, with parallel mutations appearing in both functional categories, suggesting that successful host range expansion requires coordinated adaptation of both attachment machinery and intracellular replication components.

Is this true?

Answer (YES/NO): YES